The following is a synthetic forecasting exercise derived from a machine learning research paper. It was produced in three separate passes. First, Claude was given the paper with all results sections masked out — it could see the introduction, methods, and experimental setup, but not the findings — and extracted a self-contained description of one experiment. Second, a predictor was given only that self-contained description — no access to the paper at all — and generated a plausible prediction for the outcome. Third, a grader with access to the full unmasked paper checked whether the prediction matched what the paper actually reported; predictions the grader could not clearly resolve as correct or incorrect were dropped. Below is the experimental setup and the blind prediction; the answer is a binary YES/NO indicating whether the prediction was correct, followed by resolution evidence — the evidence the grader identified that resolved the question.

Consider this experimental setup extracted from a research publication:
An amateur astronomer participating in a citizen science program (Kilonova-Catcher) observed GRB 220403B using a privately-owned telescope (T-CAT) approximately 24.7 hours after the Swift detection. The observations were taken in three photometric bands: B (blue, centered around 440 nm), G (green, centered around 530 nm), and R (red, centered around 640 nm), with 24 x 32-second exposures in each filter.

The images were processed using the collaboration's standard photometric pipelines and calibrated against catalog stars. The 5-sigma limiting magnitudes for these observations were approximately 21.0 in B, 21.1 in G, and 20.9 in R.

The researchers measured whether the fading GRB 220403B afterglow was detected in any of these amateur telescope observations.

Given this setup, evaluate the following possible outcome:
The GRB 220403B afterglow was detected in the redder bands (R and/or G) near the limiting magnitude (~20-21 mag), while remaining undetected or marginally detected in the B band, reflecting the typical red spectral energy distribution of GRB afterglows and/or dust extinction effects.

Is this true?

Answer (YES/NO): NO